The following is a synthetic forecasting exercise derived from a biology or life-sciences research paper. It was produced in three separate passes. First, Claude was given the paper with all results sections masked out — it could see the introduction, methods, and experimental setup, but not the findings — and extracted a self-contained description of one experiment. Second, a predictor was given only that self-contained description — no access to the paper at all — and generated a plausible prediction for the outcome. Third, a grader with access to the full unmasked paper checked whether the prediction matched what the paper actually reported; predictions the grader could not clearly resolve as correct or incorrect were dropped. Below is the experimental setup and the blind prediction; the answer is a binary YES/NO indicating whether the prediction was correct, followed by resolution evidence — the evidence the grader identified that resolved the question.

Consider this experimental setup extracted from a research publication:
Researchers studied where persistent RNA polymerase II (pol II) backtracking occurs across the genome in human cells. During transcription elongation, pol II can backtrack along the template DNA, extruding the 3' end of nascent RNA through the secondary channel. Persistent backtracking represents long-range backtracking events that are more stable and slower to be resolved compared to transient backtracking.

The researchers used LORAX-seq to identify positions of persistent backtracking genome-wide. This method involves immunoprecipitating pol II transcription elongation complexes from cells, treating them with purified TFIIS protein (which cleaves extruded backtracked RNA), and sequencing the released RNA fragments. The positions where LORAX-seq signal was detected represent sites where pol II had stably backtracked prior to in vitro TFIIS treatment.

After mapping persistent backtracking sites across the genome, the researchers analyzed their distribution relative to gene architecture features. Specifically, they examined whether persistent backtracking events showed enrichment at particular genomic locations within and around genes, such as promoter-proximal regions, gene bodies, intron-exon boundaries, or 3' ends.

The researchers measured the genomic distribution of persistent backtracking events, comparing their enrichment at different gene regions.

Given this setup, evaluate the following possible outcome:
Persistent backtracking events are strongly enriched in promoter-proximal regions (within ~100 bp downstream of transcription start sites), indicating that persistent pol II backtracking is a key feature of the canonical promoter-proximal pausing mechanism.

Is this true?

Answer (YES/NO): NO